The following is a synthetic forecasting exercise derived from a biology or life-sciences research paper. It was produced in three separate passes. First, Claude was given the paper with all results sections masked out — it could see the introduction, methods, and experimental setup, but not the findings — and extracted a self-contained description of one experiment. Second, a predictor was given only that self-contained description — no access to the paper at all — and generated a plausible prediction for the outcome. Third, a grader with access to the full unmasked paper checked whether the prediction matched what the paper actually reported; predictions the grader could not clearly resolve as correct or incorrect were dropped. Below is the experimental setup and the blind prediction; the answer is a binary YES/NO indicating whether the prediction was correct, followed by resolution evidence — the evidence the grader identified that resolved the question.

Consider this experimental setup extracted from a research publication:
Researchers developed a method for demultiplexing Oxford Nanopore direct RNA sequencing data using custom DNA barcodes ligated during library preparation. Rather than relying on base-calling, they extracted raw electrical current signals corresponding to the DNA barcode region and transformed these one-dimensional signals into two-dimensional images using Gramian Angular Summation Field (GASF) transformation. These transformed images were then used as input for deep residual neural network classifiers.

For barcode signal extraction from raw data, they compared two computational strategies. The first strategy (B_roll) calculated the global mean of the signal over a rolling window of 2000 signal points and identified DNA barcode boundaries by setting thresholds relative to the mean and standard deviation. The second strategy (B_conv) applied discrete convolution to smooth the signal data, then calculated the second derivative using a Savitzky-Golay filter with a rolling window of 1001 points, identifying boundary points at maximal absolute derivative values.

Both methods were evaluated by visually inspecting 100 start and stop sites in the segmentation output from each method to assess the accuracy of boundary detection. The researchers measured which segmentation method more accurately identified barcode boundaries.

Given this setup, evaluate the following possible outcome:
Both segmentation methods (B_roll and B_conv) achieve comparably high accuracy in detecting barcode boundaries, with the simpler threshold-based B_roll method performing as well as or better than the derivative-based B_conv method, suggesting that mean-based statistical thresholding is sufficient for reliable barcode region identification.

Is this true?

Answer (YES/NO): NO